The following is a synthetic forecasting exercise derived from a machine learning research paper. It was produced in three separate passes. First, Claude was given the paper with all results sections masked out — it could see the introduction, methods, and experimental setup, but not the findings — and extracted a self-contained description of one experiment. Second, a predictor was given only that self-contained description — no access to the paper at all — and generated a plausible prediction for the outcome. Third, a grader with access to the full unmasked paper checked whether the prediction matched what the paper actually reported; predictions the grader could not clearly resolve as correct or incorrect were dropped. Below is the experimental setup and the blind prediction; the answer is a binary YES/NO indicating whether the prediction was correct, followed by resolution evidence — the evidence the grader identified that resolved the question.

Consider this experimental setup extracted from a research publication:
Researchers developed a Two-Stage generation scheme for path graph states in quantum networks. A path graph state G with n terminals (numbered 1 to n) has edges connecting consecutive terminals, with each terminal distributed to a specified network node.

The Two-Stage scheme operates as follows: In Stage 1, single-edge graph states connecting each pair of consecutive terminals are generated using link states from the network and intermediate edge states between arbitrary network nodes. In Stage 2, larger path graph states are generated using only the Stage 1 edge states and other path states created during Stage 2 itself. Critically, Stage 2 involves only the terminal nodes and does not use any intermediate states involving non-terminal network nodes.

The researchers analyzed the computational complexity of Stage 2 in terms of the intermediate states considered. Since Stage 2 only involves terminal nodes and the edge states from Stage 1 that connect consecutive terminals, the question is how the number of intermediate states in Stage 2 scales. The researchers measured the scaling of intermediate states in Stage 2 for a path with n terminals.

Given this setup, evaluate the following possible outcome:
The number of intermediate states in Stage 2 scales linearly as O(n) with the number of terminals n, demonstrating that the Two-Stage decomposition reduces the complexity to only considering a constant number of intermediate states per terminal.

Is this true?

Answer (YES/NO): NO